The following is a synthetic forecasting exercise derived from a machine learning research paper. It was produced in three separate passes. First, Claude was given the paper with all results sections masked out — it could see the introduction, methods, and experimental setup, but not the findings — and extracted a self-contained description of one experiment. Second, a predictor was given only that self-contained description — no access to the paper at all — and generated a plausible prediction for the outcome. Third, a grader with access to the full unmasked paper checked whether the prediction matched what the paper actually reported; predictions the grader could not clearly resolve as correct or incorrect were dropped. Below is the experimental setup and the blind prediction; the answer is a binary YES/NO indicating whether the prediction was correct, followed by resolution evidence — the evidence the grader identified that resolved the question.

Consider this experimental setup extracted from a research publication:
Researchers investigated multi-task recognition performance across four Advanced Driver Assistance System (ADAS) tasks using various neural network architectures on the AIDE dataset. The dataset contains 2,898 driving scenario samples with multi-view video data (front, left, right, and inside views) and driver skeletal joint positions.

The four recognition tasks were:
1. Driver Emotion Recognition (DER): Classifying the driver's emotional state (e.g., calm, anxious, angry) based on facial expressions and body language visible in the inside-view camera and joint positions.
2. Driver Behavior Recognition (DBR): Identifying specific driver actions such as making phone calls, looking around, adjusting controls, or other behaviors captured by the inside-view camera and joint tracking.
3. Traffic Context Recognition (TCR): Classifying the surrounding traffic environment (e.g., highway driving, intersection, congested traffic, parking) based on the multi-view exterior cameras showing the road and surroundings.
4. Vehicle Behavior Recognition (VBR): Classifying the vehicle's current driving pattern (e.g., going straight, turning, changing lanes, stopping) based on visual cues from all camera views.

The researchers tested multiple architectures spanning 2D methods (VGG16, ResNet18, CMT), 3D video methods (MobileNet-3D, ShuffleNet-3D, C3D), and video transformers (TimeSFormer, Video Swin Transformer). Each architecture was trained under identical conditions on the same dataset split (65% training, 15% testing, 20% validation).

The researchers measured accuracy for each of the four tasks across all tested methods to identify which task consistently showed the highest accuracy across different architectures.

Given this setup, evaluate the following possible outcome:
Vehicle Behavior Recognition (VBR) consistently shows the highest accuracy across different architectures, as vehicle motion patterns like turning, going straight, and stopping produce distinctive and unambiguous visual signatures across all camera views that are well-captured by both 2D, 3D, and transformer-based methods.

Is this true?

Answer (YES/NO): NO